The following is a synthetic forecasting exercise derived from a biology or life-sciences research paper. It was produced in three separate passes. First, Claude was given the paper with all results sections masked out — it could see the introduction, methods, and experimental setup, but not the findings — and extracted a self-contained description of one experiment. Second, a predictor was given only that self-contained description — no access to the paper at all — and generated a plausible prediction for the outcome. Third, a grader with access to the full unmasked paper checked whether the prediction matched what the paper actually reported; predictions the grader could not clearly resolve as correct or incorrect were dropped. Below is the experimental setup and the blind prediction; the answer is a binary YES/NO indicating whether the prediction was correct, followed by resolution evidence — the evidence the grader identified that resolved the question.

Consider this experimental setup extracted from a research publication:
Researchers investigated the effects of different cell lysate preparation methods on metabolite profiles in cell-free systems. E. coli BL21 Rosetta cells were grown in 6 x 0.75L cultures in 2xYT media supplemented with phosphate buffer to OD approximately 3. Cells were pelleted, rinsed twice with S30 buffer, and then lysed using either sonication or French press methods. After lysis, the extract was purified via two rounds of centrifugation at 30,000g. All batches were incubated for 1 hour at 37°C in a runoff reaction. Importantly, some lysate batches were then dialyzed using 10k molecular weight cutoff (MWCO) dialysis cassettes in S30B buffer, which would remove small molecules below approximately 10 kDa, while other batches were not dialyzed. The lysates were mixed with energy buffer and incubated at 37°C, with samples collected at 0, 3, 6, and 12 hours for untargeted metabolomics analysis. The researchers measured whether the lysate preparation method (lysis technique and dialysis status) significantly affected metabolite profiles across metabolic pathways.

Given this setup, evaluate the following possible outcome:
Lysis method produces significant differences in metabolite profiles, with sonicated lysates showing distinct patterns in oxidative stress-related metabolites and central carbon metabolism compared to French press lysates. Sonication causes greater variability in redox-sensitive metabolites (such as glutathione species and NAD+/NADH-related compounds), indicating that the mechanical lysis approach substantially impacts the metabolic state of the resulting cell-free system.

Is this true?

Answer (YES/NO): NO